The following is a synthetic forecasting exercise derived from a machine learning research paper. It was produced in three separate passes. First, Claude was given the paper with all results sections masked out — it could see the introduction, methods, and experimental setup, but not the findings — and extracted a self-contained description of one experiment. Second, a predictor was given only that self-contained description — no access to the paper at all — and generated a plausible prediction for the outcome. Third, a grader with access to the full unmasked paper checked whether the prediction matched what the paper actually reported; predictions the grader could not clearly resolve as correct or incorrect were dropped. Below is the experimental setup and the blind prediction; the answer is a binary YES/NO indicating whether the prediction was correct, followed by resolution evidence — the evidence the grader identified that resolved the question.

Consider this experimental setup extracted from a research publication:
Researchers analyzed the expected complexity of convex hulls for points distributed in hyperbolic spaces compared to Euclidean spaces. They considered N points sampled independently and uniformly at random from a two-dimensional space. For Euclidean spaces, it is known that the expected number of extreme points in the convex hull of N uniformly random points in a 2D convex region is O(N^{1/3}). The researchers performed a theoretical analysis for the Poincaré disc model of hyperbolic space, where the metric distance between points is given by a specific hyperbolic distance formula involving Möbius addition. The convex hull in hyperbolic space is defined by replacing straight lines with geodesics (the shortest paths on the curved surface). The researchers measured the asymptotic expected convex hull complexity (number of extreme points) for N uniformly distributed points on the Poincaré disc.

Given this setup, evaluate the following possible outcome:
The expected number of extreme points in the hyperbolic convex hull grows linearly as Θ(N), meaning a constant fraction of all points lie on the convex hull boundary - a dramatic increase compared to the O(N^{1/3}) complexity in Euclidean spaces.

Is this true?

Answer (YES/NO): NO